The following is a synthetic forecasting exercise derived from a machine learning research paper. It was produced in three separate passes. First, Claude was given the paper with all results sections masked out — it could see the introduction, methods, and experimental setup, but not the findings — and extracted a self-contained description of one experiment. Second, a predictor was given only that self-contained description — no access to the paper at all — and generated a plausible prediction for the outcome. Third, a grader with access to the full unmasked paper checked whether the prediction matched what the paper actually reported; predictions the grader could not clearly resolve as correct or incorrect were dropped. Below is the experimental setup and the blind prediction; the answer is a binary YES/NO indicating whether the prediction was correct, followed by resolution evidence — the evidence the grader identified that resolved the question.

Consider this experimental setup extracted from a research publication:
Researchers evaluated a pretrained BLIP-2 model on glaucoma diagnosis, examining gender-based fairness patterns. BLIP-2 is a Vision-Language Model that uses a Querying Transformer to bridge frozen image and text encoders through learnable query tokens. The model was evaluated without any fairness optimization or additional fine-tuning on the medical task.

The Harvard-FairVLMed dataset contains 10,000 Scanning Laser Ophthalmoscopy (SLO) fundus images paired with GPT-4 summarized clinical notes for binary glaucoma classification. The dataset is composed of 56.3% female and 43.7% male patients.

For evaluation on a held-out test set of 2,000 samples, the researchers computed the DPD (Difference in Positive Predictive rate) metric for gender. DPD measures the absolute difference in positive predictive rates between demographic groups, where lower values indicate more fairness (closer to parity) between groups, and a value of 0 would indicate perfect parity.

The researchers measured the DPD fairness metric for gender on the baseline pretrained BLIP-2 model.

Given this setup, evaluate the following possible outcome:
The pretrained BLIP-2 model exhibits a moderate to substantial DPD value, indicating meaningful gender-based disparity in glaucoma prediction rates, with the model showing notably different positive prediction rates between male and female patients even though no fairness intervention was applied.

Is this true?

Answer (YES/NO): NO